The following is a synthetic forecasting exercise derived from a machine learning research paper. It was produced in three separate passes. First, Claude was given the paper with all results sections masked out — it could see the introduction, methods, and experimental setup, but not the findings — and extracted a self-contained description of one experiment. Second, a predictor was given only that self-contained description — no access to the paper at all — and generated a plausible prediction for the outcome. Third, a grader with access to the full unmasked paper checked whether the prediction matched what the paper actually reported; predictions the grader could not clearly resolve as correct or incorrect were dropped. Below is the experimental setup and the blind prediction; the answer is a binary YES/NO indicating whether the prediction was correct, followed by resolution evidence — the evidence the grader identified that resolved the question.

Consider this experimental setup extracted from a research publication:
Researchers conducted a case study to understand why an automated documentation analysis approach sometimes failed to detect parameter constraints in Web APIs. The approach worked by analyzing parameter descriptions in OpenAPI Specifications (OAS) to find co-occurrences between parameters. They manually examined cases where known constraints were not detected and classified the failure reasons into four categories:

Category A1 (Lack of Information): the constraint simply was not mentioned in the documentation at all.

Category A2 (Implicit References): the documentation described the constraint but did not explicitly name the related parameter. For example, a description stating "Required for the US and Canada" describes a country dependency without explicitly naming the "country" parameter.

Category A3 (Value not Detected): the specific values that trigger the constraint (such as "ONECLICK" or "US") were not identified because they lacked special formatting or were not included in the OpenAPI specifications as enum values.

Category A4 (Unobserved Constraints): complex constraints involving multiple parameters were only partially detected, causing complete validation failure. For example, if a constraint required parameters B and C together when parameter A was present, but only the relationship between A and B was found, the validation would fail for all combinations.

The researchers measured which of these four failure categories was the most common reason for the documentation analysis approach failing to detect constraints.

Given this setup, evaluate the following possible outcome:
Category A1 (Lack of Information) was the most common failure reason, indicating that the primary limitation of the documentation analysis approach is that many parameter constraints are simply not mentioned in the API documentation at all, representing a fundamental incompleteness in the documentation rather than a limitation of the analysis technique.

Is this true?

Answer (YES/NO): YES